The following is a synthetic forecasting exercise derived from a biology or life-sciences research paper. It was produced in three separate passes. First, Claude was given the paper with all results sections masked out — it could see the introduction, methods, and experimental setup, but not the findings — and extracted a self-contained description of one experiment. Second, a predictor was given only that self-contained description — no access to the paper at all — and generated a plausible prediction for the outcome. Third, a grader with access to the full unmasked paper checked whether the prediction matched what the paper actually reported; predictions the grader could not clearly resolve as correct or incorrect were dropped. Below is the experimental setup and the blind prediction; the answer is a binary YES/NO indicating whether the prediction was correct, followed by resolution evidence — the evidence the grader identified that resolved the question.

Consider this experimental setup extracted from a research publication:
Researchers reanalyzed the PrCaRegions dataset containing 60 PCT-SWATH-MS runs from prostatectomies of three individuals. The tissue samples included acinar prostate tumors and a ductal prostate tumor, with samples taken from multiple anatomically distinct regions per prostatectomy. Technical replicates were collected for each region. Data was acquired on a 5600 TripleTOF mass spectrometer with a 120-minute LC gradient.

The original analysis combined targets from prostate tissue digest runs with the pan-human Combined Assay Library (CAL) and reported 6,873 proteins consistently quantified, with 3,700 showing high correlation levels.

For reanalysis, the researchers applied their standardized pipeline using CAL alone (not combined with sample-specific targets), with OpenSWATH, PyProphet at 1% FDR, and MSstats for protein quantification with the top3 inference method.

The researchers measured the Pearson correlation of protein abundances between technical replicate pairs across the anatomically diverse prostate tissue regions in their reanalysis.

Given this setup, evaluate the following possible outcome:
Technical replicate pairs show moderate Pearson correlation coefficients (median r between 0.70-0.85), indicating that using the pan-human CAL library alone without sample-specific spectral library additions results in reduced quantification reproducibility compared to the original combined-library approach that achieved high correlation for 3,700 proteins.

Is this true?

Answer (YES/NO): NO